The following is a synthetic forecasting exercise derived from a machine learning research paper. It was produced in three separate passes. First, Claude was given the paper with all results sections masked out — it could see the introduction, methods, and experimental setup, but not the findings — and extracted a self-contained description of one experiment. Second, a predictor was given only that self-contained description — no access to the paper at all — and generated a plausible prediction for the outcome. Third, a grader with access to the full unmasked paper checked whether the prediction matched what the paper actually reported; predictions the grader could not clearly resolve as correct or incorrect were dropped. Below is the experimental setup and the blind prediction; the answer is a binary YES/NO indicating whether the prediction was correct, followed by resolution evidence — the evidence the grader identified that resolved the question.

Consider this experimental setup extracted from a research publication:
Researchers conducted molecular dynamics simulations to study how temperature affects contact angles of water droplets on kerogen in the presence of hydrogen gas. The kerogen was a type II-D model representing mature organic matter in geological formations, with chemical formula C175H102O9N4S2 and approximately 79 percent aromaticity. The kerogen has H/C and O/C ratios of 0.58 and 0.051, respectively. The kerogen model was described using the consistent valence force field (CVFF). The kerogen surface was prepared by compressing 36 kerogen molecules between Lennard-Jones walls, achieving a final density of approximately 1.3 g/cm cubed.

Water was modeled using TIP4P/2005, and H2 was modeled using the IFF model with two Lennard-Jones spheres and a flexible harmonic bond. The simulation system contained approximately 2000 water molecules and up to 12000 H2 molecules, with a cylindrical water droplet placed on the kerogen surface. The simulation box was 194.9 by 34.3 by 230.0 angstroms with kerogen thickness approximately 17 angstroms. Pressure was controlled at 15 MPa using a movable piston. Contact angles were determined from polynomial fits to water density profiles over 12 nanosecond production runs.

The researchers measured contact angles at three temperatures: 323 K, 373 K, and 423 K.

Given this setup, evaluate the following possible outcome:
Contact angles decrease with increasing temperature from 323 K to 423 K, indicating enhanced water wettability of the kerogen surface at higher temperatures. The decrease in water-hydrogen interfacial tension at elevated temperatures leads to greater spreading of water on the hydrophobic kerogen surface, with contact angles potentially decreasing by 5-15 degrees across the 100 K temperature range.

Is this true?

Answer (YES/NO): YES